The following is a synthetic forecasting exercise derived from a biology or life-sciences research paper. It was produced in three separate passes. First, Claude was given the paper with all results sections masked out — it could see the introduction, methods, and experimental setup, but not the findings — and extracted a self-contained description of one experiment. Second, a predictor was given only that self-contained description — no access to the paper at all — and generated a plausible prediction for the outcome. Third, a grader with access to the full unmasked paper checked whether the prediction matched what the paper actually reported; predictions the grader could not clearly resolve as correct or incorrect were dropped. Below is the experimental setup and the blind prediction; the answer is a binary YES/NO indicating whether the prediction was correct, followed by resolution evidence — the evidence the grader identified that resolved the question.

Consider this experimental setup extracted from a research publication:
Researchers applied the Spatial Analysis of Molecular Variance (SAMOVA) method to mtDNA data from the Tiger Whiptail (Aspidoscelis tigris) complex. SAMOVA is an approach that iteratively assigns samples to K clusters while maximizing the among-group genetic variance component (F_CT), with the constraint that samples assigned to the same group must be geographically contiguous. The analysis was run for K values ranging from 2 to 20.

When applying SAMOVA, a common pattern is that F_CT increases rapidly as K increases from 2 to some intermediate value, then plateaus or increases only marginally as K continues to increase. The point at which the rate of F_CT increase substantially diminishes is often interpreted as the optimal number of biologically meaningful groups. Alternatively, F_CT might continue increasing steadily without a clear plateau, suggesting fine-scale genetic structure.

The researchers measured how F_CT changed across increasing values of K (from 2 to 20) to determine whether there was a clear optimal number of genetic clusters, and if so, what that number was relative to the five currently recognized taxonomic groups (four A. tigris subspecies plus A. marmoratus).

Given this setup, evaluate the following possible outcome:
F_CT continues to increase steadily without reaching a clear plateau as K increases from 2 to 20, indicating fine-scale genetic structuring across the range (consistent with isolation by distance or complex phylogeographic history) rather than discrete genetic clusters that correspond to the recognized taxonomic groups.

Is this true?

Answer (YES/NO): NO